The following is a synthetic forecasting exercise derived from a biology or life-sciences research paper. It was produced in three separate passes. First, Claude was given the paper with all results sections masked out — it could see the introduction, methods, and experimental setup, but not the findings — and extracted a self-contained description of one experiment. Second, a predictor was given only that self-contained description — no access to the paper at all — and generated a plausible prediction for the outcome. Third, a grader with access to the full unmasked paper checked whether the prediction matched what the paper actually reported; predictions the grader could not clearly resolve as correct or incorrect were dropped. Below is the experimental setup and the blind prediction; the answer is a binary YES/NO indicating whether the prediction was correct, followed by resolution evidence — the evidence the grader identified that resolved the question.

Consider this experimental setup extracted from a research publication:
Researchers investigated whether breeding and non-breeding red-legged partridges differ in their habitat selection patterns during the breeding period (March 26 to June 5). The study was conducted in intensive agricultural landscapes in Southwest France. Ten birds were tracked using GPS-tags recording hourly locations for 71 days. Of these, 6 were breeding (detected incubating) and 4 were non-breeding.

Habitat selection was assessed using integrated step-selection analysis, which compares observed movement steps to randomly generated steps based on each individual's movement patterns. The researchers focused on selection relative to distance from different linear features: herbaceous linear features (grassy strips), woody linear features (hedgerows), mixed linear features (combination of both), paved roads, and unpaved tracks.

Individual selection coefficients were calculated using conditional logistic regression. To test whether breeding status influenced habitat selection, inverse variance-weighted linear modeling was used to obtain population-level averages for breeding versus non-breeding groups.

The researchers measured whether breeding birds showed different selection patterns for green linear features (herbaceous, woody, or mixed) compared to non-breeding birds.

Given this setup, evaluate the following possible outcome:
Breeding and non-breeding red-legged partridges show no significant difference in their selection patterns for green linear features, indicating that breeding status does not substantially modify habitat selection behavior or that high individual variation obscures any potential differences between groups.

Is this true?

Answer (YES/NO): NO